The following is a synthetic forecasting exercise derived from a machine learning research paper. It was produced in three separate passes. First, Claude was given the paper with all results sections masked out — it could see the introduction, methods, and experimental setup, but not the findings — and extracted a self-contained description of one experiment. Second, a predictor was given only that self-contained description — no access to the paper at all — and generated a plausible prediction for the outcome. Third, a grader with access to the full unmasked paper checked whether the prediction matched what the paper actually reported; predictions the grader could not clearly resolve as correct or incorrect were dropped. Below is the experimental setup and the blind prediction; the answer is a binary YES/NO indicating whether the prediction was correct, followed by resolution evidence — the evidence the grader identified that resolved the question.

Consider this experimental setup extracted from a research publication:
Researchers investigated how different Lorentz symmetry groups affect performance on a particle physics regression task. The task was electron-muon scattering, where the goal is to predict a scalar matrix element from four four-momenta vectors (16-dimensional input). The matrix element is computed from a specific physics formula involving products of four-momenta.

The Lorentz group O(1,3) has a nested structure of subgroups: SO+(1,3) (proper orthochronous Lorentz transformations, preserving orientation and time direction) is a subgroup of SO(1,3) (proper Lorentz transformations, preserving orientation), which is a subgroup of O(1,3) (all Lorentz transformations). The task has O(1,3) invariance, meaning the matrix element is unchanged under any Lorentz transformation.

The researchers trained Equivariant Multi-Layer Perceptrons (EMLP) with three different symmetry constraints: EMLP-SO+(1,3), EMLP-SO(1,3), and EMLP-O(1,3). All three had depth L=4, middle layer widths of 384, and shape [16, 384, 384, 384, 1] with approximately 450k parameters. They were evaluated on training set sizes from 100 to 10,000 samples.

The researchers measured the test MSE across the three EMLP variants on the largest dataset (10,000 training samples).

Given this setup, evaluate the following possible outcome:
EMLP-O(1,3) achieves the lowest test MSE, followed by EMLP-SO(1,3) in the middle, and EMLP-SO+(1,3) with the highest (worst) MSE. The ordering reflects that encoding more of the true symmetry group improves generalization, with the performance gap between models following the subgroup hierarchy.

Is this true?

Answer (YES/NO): NO